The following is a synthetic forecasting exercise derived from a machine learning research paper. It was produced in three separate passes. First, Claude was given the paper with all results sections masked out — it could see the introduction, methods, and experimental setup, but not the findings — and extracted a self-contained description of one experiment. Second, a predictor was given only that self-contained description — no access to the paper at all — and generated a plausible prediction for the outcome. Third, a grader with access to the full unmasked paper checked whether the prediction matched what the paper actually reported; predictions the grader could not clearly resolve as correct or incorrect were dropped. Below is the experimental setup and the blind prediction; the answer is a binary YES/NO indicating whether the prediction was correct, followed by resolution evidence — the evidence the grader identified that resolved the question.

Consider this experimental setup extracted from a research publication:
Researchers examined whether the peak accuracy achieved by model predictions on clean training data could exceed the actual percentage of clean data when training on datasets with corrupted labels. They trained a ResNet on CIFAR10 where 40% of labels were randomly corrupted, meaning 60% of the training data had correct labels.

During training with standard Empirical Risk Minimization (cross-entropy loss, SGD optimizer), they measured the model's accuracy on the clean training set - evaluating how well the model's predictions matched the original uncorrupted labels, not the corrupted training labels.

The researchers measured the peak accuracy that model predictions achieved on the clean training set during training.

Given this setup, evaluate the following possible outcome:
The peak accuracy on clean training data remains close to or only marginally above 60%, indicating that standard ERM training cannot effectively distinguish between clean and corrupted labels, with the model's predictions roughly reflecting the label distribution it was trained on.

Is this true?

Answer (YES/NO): NO